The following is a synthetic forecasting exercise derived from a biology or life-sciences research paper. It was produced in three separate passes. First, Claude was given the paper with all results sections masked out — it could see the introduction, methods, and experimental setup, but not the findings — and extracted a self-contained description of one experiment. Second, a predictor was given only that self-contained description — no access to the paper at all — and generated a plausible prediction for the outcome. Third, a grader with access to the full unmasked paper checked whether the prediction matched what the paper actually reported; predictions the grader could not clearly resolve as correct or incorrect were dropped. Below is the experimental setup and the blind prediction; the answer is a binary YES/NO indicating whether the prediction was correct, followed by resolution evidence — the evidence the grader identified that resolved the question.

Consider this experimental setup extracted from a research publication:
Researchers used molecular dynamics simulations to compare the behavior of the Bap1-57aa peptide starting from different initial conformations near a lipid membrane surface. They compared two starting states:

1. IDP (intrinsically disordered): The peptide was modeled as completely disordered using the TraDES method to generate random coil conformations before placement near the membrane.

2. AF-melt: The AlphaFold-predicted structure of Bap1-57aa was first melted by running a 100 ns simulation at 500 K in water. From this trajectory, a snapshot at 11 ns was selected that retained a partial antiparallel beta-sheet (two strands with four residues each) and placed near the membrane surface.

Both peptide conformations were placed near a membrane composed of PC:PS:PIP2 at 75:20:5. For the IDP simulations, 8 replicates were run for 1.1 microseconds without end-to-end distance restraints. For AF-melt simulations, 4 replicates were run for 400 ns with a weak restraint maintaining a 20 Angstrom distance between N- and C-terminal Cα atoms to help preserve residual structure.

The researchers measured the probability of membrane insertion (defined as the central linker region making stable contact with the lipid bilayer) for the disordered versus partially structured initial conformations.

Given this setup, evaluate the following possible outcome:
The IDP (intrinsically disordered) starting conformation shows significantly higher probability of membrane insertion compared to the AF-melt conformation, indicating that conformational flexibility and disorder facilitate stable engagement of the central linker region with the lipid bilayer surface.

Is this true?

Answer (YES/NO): NO